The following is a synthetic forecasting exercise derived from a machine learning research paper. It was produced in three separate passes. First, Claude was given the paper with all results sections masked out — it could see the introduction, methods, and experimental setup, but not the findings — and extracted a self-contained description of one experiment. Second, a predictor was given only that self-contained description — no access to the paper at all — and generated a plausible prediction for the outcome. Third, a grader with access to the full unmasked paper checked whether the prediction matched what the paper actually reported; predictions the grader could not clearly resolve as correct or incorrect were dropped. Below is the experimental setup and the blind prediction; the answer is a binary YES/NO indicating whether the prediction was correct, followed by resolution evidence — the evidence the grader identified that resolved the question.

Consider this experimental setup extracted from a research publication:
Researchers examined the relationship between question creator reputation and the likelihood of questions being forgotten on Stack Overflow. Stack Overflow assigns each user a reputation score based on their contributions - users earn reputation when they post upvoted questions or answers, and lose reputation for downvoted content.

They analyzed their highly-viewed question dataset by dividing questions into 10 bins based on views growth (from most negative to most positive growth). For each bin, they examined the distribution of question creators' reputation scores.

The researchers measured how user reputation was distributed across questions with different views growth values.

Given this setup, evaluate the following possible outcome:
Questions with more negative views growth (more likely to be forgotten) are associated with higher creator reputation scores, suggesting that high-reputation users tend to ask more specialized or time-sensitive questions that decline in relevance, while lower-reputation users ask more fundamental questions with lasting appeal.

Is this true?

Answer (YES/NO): NO